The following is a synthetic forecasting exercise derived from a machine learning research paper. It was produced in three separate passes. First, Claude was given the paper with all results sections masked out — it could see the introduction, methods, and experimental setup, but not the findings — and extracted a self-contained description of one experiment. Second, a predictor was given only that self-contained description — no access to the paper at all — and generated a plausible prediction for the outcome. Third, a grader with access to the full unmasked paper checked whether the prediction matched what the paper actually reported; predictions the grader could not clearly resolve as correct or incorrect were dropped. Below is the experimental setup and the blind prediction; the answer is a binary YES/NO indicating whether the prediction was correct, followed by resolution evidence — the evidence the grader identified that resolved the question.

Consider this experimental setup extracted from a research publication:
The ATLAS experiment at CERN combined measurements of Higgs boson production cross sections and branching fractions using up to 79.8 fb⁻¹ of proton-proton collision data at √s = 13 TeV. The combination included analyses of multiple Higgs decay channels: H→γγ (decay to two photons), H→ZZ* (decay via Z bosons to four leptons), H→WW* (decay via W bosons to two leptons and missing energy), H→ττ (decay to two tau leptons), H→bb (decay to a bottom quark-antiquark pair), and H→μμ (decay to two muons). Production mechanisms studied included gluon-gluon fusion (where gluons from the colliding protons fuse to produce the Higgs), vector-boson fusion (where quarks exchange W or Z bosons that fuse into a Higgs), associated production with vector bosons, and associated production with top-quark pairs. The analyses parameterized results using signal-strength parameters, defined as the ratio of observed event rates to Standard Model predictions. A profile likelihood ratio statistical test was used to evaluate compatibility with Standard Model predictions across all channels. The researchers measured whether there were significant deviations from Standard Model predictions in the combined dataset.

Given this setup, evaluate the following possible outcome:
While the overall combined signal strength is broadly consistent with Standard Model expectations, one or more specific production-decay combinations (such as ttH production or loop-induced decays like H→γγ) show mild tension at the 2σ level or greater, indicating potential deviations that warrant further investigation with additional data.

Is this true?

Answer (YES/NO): NO